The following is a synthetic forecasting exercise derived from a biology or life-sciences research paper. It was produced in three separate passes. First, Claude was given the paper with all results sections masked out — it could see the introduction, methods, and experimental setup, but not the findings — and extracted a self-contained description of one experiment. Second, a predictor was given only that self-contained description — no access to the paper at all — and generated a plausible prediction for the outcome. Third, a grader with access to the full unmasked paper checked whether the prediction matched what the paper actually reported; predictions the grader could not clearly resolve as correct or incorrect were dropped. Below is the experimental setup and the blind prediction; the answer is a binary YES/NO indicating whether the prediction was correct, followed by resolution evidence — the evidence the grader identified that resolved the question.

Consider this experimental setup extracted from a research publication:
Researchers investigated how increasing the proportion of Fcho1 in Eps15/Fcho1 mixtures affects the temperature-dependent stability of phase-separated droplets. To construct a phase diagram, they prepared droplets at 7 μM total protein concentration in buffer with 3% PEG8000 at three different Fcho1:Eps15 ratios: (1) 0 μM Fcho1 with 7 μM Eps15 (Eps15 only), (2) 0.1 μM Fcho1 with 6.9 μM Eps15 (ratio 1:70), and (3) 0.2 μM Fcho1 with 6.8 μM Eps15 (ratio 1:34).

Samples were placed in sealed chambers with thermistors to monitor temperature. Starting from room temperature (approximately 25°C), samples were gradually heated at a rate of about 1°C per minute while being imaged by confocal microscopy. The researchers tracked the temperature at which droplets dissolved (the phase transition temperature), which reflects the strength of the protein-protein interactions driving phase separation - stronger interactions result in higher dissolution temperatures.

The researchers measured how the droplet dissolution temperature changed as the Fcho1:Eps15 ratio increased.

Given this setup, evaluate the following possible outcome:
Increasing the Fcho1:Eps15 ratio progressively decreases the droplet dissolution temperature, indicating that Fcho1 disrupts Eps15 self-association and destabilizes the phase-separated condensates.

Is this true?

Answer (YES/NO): NO